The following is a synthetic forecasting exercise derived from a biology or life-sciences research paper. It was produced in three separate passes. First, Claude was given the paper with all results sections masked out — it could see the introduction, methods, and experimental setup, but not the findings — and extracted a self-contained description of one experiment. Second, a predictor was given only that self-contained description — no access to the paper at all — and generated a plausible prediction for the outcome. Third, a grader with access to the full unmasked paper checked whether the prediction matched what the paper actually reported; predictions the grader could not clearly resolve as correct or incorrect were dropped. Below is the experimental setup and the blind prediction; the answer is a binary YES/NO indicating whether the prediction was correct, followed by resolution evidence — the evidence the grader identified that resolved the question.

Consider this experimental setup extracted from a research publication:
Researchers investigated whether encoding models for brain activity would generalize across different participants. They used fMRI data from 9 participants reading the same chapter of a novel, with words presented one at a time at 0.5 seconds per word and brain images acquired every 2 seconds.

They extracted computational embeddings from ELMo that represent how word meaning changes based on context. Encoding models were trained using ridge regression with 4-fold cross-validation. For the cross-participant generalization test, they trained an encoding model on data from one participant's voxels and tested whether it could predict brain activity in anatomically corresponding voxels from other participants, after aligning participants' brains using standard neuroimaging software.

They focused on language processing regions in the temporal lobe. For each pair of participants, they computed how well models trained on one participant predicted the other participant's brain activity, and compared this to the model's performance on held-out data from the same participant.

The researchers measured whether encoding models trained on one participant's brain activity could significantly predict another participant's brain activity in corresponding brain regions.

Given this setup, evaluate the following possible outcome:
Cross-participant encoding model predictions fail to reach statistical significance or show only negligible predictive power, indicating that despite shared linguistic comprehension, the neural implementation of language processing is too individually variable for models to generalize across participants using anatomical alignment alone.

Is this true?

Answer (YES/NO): NO